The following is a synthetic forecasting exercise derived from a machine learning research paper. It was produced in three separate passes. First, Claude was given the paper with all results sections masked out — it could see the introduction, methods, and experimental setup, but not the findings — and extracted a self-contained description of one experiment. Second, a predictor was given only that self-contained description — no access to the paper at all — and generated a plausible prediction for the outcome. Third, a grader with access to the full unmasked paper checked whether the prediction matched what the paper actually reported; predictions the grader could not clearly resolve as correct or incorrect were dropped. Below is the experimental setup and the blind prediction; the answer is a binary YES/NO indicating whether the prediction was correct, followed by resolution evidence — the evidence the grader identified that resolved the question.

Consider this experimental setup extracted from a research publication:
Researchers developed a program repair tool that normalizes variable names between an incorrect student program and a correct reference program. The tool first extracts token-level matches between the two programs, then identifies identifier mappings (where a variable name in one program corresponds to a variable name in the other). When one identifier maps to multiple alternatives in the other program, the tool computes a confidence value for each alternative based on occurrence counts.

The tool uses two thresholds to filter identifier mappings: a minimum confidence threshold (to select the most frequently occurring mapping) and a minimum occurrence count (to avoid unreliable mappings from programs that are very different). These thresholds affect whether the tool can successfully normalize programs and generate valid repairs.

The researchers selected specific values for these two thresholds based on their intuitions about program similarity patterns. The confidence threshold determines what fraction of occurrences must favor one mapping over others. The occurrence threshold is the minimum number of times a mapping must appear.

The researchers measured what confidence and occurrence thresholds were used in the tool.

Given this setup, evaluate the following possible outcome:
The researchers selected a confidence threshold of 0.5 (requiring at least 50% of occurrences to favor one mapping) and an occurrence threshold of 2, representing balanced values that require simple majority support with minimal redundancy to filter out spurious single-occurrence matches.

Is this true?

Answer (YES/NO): NO